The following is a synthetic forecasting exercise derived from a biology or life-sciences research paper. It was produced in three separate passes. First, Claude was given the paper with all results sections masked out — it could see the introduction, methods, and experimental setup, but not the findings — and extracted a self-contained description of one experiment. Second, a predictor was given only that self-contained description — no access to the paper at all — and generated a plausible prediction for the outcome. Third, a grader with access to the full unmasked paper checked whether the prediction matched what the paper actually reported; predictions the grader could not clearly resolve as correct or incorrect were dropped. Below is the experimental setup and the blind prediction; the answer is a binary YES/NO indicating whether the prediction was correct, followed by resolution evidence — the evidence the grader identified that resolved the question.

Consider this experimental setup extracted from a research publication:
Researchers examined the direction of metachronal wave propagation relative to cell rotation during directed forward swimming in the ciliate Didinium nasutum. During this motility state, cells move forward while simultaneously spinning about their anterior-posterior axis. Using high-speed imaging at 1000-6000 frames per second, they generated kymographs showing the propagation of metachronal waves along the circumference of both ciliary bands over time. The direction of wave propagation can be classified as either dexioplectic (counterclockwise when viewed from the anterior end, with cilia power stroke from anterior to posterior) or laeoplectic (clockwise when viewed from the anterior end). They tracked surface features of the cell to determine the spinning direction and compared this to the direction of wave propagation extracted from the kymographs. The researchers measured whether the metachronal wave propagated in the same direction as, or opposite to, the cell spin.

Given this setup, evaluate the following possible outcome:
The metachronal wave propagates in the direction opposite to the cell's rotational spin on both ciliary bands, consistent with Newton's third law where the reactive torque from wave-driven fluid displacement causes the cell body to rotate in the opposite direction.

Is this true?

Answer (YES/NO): NO